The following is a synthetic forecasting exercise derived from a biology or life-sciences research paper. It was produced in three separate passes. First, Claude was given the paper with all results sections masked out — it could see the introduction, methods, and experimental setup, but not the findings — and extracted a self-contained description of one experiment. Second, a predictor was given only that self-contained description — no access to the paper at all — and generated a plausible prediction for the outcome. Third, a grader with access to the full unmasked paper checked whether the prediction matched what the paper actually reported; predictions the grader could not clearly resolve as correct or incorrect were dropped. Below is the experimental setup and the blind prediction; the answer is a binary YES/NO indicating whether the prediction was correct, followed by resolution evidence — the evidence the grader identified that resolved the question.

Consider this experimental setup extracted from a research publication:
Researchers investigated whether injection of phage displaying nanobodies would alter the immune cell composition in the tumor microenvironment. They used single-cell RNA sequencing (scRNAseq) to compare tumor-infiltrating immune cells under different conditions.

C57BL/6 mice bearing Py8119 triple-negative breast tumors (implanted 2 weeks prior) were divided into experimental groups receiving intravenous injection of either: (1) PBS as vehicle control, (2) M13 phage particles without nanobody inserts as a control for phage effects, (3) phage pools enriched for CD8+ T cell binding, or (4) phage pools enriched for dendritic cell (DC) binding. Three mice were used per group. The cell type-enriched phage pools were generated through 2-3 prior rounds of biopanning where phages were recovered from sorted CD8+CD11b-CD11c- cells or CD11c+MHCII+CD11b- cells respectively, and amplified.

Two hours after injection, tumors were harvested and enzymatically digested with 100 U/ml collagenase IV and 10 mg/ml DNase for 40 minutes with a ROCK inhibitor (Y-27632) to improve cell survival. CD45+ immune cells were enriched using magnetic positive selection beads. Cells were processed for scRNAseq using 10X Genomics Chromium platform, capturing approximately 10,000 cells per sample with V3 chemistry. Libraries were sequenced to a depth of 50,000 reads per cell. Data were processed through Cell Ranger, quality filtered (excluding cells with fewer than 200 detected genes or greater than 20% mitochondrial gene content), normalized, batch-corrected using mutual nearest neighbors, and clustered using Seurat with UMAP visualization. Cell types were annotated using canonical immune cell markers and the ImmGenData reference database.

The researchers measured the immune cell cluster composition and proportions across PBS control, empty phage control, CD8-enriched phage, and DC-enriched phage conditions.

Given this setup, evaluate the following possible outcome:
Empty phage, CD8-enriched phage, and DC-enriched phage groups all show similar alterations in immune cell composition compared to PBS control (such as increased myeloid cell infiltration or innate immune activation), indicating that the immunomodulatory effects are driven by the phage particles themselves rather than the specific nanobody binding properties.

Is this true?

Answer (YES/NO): NO